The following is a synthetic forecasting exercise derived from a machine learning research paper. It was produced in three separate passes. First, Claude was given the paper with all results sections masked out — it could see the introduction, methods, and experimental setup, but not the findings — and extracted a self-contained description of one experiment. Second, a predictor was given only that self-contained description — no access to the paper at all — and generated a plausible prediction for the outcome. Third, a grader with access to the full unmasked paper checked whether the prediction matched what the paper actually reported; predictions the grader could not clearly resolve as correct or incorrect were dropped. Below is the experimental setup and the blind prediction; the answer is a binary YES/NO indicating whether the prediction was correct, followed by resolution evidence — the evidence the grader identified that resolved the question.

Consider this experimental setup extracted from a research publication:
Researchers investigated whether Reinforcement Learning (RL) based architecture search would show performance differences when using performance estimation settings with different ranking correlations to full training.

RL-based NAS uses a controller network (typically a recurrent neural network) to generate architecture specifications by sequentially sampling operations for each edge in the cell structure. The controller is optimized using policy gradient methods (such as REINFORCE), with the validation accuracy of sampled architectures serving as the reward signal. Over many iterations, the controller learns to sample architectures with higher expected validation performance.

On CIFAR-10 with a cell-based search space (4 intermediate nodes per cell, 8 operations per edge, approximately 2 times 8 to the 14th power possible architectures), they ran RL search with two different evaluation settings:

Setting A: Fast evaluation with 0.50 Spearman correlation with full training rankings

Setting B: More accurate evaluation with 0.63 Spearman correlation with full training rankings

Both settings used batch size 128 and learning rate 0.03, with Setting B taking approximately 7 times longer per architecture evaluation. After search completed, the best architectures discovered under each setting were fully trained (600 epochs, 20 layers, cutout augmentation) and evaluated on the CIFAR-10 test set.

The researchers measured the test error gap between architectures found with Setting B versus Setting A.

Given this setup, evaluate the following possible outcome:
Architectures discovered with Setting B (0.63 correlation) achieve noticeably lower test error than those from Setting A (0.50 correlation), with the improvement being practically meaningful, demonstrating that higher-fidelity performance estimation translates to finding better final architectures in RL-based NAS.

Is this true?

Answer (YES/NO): NO